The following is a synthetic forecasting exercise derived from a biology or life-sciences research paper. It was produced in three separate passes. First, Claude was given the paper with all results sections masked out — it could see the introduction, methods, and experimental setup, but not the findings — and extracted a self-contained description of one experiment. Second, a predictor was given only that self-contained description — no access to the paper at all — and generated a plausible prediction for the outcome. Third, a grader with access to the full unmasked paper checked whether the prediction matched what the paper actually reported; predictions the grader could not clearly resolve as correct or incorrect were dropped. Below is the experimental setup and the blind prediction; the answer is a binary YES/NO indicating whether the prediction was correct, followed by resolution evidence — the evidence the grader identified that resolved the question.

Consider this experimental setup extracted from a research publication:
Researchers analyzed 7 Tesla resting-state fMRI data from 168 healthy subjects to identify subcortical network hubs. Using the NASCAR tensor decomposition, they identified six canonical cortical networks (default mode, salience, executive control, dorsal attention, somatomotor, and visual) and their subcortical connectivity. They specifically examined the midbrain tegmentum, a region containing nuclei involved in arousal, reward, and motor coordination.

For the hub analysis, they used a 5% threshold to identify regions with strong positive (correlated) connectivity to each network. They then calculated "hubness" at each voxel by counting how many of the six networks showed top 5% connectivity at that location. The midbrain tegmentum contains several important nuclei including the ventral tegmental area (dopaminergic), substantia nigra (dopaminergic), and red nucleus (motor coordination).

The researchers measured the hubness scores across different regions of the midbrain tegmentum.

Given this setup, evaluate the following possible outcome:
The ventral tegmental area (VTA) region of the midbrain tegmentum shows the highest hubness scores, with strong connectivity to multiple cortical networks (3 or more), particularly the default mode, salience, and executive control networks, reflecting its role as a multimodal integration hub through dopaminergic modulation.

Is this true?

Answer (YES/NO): NO